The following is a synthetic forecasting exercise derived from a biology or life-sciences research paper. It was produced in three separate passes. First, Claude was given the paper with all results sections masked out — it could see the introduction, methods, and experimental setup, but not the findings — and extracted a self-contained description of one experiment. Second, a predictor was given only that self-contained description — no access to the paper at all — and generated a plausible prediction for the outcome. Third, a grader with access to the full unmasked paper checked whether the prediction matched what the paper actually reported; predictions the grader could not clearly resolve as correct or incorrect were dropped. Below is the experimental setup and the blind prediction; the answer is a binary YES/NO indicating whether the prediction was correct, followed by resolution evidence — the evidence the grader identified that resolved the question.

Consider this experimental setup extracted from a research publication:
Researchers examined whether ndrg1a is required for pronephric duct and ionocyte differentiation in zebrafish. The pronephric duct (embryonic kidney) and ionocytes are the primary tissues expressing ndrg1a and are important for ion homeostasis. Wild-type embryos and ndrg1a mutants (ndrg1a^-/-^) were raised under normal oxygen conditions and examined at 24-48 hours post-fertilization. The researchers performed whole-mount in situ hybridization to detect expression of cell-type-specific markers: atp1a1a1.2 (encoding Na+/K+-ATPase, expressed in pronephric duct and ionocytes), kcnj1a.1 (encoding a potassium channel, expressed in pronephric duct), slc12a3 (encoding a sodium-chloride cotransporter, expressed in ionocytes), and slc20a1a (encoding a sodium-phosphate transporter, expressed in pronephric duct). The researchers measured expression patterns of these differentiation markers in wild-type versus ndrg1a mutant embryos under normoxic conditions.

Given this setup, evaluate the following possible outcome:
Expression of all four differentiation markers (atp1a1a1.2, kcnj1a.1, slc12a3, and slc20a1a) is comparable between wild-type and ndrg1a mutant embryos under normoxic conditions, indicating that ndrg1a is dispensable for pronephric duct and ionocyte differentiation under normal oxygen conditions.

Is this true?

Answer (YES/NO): YES